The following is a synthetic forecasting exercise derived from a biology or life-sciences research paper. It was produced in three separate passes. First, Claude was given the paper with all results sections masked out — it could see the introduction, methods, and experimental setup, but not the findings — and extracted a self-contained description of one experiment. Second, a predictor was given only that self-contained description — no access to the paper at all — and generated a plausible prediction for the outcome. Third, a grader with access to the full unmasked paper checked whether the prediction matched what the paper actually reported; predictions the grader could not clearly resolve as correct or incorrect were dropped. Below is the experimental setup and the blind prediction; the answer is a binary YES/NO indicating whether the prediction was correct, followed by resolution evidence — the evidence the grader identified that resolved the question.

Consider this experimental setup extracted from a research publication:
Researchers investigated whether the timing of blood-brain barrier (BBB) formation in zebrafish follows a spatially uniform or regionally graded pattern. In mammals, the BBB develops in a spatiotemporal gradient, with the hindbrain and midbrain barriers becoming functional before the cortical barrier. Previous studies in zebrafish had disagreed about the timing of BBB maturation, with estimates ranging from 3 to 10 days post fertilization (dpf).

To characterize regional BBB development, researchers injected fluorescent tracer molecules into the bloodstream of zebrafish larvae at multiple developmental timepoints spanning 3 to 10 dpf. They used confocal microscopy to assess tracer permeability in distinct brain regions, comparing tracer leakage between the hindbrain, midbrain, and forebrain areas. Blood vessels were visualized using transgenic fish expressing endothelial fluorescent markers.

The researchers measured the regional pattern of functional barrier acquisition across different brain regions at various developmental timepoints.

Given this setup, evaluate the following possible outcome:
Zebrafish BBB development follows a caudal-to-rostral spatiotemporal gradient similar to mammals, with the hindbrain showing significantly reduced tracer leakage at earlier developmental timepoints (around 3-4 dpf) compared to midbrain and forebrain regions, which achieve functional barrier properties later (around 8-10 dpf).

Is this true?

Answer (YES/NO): NO